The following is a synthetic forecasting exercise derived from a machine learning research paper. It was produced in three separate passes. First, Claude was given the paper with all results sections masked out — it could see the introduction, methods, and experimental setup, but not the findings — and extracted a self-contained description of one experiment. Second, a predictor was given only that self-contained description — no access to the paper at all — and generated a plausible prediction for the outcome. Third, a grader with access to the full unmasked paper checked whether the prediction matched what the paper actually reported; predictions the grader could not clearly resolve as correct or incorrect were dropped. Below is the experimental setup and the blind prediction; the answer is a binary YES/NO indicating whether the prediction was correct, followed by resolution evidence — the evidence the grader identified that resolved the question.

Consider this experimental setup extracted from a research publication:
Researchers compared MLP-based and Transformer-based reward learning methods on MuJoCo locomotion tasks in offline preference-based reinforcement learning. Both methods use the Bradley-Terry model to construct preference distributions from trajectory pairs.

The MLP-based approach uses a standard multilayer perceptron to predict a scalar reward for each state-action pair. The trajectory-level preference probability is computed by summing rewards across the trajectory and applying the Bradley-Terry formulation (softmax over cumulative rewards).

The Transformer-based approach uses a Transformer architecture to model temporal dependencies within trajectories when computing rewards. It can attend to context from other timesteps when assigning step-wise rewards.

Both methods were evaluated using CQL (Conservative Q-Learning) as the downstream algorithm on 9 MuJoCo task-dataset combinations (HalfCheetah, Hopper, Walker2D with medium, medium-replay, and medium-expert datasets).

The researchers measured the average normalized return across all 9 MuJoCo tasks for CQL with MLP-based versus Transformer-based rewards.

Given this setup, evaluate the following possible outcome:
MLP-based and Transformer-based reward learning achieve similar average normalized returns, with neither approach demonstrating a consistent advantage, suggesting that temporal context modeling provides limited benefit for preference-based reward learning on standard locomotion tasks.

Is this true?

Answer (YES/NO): NO